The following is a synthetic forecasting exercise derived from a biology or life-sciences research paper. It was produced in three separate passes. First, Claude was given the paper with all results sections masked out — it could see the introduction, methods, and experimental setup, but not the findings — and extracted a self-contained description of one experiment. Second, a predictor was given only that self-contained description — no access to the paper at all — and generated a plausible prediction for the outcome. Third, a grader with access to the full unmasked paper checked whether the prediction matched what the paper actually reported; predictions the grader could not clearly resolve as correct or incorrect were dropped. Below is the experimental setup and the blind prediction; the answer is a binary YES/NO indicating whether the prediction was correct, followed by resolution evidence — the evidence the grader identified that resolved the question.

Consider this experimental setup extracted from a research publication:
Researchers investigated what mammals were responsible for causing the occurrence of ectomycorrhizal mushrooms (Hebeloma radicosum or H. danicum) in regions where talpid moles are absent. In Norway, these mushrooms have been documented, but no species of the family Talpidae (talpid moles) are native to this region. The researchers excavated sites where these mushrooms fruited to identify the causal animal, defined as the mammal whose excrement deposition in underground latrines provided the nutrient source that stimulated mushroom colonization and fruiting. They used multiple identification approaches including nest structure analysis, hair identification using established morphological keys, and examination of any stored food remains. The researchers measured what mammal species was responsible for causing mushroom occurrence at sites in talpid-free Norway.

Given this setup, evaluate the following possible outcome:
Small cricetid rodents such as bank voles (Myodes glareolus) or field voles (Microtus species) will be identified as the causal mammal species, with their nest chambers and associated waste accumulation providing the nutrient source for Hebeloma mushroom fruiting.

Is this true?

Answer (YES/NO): NO